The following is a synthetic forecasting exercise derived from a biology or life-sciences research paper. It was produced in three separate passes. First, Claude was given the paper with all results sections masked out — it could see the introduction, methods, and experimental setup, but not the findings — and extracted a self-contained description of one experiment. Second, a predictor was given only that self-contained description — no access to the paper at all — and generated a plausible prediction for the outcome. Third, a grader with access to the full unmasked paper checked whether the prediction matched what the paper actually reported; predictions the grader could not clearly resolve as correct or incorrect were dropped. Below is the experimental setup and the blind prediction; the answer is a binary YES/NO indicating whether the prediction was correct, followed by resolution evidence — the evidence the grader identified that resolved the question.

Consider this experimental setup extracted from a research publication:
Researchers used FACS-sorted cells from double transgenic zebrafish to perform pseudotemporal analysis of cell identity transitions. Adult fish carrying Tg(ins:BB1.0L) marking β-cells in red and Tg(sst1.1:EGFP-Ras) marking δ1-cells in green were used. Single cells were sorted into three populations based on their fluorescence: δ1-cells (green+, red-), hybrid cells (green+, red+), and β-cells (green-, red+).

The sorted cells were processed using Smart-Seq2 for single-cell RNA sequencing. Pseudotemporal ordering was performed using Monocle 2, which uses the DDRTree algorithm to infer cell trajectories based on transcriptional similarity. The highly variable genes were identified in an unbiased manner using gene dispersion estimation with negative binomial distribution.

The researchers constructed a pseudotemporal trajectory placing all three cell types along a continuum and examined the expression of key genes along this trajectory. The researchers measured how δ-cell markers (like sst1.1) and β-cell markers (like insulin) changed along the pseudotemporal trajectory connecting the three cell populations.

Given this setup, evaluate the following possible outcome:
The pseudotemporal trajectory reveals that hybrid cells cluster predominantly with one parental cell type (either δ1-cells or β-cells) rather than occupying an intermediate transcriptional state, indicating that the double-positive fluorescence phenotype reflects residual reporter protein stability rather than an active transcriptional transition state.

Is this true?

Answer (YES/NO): NO